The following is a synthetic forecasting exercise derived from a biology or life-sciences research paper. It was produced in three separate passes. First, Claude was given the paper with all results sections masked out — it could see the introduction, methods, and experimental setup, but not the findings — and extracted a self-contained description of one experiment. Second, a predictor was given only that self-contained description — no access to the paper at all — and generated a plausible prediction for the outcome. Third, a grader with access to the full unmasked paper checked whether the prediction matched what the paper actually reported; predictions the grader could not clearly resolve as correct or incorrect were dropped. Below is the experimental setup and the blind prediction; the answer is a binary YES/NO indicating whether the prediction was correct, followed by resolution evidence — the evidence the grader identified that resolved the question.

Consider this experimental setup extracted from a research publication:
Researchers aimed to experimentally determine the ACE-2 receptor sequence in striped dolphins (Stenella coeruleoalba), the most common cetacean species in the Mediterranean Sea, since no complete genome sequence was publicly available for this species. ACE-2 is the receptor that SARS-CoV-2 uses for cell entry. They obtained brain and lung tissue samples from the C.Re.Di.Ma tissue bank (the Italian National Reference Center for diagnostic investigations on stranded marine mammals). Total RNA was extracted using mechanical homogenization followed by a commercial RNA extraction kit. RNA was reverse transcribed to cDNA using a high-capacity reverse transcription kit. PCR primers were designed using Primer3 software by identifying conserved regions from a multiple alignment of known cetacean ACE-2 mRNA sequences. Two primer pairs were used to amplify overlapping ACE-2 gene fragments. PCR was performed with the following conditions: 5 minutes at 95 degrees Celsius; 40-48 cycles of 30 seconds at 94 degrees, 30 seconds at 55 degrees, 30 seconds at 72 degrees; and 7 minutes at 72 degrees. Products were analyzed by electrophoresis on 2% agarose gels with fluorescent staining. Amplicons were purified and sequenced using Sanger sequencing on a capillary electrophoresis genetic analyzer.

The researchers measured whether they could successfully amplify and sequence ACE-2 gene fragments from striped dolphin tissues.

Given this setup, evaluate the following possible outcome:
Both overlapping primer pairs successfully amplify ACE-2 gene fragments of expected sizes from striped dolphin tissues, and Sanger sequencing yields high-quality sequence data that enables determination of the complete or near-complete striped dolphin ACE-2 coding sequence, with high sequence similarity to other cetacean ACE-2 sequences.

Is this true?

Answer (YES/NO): NO